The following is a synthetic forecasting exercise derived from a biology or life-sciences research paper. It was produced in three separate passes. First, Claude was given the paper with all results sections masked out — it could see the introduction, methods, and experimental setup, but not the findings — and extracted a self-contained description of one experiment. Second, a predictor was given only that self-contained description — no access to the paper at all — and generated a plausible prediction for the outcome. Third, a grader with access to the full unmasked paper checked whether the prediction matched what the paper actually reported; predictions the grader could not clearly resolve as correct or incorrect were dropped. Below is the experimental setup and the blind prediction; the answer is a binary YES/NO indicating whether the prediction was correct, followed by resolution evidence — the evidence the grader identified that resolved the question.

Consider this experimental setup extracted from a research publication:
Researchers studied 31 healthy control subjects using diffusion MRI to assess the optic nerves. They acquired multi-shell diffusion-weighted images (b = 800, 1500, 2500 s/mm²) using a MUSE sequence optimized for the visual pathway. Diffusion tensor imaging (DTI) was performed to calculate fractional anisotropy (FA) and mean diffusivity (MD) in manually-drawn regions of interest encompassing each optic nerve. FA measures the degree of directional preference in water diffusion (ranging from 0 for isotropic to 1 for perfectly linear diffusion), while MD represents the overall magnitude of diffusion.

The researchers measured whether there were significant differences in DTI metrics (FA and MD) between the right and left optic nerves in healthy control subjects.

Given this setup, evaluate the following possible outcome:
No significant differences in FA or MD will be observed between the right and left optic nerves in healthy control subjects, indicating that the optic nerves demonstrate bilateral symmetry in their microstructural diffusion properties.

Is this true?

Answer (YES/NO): YES